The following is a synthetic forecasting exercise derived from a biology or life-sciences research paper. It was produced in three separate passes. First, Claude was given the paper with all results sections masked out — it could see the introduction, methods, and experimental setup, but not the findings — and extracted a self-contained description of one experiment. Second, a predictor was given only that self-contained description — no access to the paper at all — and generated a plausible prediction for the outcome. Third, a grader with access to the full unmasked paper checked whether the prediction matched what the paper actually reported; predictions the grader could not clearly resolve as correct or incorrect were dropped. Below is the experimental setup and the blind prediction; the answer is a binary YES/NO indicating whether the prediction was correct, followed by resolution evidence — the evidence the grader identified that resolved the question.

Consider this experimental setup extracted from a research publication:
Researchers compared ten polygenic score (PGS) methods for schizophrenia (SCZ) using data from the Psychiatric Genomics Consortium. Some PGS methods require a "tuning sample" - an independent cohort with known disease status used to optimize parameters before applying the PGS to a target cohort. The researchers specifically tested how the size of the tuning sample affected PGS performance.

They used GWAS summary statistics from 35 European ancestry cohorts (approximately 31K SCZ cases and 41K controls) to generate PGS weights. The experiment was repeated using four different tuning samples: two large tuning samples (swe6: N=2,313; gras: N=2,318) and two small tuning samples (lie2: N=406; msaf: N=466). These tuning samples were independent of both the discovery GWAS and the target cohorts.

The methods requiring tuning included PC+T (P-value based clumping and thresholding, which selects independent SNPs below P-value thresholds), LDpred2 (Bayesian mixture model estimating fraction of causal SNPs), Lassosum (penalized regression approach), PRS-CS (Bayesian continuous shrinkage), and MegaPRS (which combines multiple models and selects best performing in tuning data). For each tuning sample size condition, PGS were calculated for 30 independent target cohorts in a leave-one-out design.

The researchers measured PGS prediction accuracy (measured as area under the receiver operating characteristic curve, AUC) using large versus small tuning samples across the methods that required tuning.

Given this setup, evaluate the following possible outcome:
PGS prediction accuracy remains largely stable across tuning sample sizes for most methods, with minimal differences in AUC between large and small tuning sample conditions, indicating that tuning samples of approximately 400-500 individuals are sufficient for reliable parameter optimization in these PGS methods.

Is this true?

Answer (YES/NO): NO